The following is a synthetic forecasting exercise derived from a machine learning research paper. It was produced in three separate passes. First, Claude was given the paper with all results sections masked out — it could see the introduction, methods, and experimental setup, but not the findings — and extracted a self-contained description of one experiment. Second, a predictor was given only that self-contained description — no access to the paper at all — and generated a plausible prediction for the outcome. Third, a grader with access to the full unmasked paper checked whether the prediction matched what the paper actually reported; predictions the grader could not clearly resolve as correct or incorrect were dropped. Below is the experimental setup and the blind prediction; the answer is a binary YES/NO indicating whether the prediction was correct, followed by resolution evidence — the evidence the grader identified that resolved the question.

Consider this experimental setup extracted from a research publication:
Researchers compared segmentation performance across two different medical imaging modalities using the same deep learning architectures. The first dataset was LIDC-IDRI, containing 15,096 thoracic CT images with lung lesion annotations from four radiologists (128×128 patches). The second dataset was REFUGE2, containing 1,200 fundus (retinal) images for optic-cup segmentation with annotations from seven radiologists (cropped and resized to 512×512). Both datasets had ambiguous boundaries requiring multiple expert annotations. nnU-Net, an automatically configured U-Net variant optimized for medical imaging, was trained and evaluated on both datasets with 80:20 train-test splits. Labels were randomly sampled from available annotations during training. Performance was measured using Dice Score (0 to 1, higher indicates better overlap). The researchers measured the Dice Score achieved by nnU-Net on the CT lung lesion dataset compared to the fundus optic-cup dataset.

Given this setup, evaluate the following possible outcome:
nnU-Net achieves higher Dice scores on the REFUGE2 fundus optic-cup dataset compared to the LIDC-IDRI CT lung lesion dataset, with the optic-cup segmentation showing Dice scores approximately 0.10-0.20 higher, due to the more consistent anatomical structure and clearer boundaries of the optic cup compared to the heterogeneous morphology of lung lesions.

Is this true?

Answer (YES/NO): NO